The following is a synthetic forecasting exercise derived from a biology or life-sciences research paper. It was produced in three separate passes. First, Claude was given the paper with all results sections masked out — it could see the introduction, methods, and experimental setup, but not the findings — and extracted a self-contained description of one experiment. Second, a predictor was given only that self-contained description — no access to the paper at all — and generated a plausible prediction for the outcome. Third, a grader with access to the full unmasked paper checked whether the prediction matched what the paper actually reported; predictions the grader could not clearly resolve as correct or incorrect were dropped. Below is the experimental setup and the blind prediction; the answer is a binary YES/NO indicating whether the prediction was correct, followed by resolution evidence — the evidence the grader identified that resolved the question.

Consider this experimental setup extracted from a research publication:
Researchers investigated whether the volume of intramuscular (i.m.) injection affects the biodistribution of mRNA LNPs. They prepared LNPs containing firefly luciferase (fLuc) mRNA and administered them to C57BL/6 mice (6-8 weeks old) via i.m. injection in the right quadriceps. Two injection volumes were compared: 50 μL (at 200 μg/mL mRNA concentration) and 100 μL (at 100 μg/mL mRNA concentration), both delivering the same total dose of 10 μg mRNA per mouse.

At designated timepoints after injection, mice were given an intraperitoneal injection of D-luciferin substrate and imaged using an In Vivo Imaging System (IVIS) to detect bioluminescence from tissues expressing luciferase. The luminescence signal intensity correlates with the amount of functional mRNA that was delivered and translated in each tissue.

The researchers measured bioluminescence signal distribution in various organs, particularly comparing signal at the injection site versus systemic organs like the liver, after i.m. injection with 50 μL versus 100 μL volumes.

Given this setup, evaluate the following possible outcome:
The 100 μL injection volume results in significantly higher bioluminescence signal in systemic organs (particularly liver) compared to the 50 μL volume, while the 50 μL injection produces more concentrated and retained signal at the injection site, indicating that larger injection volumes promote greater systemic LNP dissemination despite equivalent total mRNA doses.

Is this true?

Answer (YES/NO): NO